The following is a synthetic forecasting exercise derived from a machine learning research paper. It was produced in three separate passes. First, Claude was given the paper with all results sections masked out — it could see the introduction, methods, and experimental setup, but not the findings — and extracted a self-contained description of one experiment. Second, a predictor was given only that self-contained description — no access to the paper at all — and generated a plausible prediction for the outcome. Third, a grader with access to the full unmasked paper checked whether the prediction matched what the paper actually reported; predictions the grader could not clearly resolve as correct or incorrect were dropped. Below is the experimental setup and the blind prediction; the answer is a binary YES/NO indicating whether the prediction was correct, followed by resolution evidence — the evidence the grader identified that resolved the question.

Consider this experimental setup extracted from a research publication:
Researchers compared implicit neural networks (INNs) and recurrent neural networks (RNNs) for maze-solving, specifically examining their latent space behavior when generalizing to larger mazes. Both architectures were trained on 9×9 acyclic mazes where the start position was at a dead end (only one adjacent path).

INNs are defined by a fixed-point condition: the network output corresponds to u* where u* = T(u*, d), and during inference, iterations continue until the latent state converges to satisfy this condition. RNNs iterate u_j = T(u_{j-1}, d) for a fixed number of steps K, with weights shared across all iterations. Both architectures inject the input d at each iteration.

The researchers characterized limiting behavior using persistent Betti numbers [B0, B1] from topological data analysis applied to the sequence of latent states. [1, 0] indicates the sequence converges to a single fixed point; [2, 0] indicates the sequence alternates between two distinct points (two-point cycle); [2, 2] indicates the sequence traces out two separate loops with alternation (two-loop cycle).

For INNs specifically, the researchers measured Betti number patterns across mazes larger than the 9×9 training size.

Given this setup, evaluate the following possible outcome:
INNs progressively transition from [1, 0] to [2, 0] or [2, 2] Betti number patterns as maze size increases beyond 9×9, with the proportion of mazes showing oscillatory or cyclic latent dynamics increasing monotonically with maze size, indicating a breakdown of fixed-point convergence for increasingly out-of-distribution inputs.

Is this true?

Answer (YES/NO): NO